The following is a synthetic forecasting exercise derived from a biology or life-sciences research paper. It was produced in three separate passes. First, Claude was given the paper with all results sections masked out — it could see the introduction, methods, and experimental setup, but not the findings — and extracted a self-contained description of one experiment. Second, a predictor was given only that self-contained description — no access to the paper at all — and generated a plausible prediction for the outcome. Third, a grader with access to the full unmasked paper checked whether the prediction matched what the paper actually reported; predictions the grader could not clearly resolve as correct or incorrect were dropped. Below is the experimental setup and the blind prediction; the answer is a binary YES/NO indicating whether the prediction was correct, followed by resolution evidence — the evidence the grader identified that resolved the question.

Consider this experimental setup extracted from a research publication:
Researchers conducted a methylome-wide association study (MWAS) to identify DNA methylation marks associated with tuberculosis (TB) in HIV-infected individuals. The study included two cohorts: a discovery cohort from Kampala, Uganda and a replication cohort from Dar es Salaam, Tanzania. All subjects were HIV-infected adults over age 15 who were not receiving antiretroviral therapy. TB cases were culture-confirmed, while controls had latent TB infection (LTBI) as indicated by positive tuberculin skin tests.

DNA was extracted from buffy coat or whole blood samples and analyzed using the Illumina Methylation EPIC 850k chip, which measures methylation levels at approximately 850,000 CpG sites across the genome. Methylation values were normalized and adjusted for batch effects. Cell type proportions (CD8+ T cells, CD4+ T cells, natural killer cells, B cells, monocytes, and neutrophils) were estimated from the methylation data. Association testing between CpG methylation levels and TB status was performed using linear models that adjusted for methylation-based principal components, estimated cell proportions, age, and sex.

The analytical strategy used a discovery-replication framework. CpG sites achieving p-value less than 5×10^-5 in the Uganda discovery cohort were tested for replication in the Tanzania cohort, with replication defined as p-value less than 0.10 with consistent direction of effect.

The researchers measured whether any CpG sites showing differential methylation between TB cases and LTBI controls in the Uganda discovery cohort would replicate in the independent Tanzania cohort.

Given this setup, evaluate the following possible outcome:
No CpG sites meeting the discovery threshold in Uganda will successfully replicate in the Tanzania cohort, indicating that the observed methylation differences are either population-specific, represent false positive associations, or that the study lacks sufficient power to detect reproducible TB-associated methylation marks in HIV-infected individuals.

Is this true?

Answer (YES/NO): NO